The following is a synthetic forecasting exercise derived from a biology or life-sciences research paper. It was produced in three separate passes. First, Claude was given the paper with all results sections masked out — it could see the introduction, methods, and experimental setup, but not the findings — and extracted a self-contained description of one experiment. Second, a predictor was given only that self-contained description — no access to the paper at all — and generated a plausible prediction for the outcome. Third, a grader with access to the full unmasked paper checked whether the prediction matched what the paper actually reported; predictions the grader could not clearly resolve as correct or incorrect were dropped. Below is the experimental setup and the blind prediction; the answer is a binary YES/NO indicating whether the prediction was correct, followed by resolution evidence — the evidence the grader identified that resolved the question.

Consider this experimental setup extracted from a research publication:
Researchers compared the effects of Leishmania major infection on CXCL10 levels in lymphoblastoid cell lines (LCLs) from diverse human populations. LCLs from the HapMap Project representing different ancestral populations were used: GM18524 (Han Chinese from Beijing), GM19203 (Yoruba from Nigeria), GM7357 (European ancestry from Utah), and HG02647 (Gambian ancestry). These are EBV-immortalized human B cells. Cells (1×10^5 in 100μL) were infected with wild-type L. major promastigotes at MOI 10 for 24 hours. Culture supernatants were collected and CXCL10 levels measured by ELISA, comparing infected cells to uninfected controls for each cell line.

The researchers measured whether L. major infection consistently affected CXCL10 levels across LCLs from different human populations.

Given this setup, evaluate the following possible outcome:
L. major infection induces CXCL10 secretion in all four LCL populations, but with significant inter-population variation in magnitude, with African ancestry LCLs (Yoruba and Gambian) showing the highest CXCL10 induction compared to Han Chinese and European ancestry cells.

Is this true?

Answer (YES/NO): NO